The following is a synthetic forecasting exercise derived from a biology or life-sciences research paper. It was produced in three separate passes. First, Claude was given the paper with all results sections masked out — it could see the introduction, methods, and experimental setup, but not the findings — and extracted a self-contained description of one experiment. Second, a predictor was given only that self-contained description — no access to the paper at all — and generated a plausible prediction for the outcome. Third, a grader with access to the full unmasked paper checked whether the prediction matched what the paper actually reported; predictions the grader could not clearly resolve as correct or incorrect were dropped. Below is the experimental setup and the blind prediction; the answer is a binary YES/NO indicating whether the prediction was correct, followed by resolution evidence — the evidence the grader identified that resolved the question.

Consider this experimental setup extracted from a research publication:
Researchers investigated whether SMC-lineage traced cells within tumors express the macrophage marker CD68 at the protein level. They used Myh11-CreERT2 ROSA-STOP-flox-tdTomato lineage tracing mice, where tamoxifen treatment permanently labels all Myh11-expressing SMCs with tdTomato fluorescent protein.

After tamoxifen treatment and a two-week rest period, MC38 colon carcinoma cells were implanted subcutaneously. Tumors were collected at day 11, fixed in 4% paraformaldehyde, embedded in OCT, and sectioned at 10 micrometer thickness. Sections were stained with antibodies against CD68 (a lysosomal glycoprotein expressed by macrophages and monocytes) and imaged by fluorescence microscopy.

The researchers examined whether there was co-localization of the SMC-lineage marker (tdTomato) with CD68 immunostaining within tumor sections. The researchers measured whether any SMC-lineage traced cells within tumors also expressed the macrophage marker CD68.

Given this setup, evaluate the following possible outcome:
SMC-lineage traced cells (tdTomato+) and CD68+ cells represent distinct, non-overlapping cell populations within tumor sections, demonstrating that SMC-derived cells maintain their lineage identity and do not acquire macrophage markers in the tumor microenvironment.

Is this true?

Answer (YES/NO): NO